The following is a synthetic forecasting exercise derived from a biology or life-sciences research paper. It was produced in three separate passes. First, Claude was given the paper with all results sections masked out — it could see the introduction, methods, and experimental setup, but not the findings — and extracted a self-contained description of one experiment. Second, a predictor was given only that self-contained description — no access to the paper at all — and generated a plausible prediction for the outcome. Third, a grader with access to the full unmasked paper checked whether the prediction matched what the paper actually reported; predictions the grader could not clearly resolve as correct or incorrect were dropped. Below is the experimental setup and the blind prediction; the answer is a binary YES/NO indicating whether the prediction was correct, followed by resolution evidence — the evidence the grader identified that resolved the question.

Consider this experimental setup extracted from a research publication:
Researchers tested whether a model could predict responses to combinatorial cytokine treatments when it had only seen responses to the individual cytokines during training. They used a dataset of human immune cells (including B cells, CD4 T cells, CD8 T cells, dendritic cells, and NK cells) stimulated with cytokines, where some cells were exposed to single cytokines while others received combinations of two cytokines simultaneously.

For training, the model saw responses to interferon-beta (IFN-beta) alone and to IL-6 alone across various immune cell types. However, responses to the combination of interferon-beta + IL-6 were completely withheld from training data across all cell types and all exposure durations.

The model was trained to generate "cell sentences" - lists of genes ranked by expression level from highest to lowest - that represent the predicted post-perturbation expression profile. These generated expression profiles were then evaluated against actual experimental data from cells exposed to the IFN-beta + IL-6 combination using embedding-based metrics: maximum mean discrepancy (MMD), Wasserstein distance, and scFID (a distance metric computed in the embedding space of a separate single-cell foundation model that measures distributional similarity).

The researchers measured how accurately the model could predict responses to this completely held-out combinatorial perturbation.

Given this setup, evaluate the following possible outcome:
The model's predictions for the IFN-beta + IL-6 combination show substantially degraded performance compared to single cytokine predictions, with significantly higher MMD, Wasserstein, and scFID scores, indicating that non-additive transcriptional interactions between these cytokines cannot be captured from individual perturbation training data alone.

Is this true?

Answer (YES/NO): NO